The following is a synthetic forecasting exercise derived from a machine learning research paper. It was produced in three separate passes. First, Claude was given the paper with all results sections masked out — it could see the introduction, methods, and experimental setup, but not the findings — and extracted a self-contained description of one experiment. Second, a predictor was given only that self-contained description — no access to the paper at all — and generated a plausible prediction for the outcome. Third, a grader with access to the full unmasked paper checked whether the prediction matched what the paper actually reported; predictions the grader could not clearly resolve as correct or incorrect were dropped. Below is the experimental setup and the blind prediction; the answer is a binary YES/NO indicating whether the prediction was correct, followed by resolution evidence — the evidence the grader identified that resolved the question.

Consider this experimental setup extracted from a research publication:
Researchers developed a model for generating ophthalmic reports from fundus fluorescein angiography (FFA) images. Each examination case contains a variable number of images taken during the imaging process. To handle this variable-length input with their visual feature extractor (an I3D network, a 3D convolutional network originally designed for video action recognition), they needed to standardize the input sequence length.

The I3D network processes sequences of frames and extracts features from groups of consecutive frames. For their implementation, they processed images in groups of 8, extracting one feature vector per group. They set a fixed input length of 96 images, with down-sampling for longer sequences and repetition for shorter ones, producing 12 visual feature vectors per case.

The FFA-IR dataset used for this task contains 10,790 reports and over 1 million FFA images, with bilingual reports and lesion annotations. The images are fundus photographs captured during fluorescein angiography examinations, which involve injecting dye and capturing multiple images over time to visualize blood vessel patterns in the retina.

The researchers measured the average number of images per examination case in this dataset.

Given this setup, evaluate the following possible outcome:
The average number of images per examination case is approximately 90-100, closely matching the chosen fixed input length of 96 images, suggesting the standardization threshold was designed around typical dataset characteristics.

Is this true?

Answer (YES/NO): YES